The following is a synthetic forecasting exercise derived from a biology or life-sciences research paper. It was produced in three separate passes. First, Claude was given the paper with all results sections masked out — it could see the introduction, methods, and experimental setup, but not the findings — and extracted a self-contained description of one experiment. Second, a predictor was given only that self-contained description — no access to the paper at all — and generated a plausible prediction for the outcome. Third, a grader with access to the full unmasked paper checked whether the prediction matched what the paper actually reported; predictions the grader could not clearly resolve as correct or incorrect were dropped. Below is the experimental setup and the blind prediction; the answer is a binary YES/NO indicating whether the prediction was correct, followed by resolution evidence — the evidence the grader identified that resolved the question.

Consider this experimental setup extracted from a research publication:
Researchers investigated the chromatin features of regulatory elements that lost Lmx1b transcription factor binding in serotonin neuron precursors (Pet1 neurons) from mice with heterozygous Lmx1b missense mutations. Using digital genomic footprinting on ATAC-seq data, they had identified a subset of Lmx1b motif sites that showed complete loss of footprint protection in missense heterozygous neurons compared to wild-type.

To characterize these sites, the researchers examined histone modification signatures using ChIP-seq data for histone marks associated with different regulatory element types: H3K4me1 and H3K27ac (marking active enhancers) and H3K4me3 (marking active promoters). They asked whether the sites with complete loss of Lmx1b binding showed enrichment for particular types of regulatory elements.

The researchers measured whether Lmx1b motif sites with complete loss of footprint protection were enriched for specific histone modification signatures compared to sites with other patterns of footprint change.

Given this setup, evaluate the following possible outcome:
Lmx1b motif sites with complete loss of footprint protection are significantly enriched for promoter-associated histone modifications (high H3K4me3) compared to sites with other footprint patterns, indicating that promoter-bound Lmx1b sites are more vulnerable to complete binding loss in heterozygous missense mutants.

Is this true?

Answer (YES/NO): NO